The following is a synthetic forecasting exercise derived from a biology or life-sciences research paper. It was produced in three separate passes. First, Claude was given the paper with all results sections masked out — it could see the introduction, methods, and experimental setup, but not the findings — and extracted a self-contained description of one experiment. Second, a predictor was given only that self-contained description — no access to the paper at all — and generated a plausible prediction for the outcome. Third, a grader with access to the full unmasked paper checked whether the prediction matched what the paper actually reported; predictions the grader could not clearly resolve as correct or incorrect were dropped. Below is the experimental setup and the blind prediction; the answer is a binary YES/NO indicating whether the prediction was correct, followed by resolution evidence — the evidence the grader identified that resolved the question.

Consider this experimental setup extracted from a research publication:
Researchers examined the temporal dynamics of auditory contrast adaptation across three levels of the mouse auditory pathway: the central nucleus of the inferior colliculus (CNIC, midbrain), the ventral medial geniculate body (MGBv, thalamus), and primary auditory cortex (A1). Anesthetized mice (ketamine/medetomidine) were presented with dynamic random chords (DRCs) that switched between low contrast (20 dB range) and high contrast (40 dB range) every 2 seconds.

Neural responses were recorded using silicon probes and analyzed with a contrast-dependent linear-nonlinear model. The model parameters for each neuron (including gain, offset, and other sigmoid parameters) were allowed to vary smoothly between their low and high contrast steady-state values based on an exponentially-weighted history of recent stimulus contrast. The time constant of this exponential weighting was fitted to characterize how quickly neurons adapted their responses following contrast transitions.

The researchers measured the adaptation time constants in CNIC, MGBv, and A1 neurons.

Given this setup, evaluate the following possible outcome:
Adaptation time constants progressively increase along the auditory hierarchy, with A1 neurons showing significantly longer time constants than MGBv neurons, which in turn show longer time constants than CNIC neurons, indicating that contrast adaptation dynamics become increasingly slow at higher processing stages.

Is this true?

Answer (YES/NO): YES